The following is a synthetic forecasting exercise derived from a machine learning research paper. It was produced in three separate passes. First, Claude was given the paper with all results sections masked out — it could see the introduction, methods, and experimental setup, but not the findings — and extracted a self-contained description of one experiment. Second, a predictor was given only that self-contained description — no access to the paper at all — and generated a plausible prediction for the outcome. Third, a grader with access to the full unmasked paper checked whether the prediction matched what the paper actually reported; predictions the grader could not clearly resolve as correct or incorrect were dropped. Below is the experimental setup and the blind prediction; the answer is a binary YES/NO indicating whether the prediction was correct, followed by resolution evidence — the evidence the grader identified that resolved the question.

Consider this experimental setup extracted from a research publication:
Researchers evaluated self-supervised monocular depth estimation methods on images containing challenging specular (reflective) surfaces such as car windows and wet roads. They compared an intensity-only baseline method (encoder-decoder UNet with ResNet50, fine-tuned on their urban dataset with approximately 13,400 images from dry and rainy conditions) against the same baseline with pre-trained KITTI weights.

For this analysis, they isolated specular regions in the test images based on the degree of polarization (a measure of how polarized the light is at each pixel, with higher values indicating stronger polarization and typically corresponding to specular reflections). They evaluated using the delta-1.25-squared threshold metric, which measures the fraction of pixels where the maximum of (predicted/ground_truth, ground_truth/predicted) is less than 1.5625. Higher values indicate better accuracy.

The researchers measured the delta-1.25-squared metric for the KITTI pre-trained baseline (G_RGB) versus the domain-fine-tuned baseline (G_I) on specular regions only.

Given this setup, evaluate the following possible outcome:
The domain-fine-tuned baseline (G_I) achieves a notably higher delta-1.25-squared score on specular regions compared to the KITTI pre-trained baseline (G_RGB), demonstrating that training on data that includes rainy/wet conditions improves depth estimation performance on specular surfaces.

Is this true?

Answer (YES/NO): YES